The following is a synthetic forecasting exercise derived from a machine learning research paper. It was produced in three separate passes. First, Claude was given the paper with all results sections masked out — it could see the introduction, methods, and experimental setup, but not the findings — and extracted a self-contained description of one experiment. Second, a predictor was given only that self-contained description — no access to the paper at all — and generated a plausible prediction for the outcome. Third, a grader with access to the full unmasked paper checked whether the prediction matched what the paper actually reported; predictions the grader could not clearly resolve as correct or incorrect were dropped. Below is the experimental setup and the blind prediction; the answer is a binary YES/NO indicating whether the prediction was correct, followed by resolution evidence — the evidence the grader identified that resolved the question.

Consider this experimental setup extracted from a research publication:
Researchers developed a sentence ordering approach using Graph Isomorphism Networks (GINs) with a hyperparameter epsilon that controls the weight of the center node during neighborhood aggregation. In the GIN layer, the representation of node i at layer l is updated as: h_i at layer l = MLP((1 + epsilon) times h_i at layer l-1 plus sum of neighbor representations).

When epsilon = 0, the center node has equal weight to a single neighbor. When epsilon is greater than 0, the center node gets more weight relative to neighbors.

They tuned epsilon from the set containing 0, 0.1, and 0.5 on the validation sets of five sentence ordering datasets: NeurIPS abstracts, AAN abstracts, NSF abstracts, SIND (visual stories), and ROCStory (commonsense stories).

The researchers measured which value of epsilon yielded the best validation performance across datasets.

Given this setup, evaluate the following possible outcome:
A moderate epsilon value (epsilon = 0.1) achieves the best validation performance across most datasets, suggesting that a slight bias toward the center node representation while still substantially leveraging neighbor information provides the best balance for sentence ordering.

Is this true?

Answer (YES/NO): NO